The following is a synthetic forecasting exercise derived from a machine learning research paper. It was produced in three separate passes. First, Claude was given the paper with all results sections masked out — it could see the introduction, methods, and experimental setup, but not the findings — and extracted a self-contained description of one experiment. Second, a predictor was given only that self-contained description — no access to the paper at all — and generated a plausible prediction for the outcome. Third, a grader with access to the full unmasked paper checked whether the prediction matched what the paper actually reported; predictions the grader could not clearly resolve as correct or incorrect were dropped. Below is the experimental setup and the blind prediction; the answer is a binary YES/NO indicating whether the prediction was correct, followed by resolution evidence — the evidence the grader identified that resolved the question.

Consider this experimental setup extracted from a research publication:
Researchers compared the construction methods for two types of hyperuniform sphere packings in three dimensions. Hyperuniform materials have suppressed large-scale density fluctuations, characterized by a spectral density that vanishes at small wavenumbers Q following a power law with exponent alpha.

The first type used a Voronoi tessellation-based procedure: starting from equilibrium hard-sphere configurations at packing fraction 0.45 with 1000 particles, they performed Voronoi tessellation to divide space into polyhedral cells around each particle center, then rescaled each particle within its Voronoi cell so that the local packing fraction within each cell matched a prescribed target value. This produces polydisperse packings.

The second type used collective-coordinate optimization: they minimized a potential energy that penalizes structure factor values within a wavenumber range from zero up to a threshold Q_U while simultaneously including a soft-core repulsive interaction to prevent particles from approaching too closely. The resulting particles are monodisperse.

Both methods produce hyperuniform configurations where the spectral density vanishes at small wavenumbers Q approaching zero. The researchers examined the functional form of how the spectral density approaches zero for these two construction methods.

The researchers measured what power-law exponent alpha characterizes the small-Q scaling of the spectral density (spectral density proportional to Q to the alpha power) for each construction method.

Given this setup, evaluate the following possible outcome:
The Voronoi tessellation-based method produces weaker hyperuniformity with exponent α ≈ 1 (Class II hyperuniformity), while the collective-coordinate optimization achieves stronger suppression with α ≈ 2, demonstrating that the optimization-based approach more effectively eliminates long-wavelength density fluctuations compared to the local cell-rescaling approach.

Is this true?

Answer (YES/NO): NO